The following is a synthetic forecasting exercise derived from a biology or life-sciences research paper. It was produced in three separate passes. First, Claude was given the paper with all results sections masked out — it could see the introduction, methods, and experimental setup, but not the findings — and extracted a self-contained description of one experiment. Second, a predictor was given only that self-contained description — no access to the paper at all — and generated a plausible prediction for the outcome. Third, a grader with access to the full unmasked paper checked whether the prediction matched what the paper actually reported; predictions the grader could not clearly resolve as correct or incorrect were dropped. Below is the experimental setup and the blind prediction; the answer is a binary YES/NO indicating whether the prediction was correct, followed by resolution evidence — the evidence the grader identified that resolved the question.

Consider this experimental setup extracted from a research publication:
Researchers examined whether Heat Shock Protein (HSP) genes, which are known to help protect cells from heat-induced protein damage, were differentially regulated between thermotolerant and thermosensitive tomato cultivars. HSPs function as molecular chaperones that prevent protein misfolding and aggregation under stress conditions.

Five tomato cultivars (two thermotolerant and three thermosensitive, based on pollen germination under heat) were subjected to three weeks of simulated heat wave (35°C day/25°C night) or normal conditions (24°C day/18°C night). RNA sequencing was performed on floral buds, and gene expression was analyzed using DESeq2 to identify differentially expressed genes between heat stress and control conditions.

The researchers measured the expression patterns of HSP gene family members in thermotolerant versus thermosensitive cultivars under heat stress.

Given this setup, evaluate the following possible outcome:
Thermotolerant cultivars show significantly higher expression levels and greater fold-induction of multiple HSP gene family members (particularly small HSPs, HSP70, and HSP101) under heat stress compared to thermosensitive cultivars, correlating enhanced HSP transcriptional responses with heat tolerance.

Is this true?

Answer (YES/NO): NO